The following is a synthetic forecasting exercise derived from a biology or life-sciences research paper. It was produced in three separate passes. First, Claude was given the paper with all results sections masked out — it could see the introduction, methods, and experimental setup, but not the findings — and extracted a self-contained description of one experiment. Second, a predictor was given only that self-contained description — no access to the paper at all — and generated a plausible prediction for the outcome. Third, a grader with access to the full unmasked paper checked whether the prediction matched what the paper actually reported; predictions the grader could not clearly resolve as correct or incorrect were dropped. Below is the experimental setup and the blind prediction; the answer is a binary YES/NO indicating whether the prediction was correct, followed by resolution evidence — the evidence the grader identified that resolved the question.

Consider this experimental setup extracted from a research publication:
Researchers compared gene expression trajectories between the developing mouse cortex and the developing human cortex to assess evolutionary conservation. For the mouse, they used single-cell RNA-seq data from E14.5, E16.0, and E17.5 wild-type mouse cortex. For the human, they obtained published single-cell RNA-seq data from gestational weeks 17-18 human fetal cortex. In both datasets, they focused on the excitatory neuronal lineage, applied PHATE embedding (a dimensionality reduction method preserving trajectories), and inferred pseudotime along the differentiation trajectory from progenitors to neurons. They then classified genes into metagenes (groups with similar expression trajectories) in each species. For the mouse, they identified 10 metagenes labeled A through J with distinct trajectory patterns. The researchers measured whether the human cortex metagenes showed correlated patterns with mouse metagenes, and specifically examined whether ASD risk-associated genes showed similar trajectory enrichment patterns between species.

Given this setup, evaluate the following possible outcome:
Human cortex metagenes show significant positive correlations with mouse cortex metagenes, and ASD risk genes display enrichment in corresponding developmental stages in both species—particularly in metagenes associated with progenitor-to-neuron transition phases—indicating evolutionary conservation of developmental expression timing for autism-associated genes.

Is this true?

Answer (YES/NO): YES